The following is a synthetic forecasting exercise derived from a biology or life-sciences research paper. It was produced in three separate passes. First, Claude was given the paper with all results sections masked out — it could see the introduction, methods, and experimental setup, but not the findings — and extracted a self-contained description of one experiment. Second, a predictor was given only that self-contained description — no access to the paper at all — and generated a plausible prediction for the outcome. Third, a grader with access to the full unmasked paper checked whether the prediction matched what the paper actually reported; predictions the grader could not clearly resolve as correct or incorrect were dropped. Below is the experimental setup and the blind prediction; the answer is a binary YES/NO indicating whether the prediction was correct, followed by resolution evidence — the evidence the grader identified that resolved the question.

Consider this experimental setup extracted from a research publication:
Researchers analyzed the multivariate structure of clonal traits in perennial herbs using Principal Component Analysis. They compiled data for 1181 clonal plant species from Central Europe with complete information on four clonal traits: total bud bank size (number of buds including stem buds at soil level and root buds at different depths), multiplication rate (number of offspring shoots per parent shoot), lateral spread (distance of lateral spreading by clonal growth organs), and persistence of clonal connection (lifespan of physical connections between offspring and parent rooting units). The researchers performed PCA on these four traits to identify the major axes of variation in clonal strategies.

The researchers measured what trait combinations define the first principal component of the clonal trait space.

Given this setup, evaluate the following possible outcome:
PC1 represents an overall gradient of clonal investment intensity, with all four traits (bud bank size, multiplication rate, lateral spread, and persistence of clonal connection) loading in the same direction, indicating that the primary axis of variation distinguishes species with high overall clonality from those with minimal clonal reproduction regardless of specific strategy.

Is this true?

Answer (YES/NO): NO